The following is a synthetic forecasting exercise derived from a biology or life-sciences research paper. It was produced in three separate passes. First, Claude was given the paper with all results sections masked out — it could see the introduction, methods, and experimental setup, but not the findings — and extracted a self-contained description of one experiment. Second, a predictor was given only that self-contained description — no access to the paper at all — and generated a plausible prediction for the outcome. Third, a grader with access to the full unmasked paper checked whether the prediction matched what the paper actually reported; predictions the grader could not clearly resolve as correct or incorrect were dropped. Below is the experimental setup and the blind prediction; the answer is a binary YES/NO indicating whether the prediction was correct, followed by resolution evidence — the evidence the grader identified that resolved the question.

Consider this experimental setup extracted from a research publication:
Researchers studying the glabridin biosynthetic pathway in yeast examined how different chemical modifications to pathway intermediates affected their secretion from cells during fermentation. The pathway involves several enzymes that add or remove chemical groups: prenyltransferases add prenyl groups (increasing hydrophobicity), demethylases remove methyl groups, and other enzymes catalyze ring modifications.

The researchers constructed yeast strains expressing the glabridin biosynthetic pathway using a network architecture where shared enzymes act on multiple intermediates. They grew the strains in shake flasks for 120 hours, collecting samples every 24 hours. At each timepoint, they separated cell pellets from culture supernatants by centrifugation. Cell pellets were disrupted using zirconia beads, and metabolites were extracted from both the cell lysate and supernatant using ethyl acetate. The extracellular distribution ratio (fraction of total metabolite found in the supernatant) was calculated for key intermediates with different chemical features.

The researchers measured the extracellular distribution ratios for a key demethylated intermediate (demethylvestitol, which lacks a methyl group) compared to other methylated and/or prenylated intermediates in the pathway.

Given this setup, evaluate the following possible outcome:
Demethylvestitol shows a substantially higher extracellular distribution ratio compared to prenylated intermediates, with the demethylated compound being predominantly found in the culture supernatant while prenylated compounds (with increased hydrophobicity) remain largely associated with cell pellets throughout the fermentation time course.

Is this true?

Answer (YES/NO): YES